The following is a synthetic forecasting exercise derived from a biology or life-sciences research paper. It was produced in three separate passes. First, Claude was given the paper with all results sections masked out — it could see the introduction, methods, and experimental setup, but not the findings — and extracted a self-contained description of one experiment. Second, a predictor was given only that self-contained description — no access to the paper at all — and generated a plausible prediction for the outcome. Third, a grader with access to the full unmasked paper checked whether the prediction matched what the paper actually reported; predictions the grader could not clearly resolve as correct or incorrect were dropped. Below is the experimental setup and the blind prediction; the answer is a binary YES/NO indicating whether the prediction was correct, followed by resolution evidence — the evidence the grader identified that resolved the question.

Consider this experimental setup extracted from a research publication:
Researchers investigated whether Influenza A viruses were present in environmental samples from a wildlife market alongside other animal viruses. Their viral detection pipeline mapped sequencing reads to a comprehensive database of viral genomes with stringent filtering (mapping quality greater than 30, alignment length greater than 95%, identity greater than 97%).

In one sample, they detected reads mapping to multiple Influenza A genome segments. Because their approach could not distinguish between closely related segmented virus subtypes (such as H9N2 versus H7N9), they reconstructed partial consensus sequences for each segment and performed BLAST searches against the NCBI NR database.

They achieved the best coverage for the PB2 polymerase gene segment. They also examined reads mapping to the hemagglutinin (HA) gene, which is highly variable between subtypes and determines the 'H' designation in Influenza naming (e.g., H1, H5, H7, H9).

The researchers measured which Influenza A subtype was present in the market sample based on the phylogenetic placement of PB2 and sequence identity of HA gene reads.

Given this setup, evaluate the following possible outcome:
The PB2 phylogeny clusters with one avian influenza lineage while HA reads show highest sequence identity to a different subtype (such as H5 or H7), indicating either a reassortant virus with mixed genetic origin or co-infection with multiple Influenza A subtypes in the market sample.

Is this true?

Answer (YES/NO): NO